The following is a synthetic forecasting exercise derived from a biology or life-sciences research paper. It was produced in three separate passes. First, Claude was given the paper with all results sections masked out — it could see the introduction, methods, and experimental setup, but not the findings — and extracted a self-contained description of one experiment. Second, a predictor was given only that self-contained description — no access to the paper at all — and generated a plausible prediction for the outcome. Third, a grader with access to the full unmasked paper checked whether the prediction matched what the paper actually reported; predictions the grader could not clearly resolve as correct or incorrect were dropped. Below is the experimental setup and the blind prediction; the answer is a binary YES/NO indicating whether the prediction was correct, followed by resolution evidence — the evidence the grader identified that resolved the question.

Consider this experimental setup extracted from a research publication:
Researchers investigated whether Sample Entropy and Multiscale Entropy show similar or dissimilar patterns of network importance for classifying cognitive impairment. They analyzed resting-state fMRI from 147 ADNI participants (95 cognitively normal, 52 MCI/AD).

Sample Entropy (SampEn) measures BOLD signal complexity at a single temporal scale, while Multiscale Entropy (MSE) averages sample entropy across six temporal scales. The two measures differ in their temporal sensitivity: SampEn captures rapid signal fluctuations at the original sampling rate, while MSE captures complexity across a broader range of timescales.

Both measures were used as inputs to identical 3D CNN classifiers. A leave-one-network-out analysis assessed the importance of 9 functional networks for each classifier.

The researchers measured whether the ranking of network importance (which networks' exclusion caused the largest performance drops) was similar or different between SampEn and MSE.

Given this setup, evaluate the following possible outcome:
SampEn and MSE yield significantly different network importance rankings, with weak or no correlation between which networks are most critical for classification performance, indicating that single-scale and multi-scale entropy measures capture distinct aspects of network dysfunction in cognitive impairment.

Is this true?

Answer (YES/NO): YES